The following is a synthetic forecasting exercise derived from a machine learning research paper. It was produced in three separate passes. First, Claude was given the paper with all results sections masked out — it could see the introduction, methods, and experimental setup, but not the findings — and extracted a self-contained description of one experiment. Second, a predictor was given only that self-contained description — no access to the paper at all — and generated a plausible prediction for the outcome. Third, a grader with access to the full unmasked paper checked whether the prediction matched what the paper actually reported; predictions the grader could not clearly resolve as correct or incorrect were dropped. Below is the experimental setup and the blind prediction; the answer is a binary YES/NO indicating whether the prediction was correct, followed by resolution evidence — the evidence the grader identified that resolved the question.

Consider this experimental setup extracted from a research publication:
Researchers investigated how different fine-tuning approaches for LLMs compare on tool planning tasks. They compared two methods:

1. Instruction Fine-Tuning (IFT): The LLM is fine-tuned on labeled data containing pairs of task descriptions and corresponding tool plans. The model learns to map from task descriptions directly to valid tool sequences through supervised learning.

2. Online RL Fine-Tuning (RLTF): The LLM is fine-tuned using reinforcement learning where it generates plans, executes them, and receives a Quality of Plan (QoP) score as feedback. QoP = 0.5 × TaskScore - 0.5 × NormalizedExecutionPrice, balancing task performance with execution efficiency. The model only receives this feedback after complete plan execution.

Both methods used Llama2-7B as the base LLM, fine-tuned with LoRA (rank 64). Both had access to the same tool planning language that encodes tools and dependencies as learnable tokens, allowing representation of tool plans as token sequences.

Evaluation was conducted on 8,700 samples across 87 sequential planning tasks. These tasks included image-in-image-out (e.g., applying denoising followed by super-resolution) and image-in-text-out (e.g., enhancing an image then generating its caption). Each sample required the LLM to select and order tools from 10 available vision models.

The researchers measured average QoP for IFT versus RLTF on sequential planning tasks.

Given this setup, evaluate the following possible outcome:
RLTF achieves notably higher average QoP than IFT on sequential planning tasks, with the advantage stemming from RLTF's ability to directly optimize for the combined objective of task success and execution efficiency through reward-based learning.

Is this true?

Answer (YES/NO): YES